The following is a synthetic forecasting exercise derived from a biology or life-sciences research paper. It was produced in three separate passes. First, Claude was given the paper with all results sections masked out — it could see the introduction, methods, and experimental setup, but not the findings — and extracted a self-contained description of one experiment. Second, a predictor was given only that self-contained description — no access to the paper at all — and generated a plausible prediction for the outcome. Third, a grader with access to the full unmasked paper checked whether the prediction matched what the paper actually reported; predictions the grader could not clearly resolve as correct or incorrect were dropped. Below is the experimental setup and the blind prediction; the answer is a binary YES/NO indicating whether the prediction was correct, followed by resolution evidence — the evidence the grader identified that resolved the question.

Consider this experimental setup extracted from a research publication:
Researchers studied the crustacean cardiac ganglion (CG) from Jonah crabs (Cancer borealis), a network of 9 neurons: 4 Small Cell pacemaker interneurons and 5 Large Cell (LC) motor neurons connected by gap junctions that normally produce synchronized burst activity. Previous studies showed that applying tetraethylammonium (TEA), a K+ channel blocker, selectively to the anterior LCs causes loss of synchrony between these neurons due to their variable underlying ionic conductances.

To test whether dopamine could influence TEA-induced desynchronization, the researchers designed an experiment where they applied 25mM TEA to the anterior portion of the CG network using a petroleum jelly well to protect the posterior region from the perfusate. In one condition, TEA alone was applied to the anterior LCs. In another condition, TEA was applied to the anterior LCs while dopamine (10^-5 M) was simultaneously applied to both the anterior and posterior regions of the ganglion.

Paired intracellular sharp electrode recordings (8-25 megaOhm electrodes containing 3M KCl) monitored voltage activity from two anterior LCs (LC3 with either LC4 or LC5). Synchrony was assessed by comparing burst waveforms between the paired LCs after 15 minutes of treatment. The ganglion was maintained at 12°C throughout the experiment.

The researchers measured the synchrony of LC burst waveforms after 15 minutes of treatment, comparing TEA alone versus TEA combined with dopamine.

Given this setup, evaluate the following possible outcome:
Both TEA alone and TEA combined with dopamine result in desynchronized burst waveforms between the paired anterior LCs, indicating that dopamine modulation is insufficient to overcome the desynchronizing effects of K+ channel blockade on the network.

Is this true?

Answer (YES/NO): NO